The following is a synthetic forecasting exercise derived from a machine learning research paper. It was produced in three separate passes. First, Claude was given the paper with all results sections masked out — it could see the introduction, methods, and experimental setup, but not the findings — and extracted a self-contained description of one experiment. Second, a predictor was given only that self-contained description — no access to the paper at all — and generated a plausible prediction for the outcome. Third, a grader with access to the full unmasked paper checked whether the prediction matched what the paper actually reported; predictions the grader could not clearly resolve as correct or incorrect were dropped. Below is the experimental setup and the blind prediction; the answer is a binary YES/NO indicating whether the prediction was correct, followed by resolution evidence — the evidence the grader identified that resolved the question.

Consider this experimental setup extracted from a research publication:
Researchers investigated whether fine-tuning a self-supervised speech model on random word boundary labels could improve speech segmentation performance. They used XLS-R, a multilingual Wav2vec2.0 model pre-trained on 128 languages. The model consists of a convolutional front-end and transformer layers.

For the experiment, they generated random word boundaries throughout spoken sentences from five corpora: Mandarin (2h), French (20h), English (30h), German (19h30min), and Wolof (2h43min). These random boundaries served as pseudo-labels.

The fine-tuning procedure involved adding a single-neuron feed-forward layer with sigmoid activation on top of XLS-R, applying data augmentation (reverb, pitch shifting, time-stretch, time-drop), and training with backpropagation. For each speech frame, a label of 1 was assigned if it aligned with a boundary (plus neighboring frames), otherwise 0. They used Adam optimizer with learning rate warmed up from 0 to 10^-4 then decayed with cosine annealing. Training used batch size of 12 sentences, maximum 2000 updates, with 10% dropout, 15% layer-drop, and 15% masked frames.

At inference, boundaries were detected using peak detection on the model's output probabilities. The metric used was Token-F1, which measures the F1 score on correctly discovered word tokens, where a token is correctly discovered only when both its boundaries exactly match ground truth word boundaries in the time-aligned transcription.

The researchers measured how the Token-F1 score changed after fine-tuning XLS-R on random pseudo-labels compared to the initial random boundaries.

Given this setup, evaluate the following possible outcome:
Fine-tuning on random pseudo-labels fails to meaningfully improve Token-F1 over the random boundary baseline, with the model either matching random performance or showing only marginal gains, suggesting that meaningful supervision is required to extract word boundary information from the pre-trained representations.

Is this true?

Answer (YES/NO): NO